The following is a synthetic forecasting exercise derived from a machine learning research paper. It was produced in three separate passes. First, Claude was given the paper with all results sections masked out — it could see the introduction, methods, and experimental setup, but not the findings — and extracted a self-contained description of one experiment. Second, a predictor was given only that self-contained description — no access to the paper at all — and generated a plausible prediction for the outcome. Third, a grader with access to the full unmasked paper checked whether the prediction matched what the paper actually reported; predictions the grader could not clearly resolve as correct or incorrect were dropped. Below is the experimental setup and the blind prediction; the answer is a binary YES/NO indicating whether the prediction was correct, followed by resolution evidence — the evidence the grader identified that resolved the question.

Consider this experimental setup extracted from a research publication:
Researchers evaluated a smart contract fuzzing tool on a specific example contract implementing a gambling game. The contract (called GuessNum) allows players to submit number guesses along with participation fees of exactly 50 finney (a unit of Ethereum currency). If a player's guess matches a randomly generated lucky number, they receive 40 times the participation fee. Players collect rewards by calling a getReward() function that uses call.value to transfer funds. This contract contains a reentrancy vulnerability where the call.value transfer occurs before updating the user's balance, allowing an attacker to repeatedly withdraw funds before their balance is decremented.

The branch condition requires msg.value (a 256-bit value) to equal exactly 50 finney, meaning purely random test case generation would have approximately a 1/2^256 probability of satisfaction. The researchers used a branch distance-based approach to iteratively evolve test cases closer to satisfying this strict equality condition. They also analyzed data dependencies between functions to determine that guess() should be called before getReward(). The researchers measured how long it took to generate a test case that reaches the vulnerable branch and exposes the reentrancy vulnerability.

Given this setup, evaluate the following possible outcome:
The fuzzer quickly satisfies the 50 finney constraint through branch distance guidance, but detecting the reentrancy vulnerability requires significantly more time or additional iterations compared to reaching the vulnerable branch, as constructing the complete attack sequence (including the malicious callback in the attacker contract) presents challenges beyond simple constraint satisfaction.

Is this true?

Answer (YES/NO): NO